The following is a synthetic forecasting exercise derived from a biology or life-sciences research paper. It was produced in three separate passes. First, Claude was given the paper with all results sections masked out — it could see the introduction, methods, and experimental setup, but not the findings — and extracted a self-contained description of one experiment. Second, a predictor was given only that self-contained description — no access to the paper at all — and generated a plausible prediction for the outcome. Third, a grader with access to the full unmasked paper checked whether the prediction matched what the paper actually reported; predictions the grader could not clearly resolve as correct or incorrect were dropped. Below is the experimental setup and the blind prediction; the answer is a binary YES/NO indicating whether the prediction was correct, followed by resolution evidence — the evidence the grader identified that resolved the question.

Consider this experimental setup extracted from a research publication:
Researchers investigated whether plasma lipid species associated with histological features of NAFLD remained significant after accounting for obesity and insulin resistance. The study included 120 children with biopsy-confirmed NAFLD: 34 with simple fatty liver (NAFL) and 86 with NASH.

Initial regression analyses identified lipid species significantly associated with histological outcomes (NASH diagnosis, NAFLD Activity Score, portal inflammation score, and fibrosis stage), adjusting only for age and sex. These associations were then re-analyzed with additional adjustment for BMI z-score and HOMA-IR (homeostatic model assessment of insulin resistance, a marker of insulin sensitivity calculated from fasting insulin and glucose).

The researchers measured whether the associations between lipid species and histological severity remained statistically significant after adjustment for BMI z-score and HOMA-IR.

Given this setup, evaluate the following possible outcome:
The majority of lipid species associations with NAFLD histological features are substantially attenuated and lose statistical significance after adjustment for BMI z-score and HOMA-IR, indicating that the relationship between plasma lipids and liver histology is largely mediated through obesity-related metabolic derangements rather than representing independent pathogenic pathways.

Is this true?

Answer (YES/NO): NO